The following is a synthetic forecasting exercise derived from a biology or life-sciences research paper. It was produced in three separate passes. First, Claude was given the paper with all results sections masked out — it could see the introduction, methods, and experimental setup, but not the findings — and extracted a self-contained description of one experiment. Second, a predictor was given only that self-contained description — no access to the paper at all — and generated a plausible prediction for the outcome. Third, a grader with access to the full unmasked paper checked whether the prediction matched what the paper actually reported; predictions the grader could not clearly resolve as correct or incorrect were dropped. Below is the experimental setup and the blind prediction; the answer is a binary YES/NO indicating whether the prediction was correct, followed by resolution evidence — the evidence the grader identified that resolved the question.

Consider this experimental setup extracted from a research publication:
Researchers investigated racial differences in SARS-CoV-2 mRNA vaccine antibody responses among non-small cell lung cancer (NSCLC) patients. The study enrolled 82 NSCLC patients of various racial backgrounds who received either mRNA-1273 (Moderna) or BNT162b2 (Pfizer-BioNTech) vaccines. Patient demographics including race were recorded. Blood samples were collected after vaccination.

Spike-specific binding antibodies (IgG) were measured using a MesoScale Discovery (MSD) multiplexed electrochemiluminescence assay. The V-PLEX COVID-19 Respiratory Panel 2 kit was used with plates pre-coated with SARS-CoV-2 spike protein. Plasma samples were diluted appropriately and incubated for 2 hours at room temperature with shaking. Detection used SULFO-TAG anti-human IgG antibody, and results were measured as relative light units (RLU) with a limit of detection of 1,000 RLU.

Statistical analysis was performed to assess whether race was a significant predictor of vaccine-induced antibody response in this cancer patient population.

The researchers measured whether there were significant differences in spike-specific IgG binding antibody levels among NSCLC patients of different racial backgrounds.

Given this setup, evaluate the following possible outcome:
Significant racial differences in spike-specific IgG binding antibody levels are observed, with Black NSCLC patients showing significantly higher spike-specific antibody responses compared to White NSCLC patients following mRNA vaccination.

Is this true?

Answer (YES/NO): YES